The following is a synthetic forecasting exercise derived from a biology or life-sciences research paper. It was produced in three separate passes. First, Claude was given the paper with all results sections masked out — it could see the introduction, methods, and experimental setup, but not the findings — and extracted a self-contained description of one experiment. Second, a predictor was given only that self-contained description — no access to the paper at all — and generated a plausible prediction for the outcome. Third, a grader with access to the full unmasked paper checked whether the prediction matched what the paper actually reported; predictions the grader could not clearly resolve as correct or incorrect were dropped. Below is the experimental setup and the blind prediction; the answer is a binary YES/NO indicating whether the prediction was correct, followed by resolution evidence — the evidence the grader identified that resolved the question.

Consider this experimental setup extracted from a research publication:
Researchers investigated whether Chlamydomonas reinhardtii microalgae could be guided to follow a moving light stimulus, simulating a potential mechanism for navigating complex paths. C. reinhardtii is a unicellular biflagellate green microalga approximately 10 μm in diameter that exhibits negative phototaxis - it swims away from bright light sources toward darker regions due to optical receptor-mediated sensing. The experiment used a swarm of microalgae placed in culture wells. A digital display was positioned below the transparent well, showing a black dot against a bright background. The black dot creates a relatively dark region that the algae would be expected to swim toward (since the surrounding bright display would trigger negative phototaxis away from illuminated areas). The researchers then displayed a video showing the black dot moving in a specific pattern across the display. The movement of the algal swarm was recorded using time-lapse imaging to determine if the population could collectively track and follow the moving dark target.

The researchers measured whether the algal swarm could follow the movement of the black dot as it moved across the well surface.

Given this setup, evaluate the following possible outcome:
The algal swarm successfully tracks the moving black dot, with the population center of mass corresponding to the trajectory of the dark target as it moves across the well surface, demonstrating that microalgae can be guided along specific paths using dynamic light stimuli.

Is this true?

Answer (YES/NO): YES